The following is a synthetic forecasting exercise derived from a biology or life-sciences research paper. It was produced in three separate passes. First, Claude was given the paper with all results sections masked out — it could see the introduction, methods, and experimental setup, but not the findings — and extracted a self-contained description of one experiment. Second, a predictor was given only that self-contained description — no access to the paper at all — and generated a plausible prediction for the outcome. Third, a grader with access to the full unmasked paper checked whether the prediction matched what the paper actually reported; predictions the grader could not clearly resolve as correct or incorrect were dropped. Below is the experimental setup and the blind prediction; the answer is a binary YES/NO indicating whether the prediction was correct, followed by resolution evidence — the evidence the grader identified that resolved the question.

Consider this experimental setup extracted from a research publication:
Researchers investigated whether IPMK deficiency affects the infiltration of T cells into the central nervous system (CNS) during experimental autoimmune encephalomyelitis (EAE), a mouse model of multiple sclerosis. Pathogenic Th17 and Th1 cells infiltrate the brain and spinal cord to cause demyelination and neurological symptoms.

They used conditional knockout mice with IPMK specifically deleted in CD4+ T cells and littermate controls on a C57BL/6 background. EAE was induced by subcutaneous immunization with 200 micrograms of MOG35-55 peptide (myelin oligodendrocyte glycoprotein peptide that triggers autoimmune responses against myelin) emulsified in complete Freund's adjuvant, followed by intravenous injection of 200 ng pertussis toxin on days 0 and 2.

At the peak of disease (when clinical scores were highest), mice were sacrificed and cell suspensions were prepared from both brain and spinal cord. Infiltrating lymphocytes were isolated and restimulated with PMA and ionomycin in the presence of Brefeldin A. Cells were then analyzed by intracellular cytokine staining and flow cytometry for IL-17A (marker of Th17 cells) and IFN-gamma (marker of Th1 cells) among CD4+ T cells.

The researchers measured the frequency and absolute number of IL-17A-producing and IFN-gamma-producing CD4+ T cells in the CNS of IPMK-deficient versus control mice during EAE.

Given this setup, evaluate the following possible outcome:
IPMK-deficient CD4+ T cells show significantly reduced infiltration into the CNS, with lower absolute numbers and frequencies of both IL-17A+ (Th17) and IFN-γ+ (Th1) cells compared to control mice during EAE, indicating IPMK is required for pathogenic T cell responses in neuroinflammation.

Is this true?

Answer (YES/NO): YES